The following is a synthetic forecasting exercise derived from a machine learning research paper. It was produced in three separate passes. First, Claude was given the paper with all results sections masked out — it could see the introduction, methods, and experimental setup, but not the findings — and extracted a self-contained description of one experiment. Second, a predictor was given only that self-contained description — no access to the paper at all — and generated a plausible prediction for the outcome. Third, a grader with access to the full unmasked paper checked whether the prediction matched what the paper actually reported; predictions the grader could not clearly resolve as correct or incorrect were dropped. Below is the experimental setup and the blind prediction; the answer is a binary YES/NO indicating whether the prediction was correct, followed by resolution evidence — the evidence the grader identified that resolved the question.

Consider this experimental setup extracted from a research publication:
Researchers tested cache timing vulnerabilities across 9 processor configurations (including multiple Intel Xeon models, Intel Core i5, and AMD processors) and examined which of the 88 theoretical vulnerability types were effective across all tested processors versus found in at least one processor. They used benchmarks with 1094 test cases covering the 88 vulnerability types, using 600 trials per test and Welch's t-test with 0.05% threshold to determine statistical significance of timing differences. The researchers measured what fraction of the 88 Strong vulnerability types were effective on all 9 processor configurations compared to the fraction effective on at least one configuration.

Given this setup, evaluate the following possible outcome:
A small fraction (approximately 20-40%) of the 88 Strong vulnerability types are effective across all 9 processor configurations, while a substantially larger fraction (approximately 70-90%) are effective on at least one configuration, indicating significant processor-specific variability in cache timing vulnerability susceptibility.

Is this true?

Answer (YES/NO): NO